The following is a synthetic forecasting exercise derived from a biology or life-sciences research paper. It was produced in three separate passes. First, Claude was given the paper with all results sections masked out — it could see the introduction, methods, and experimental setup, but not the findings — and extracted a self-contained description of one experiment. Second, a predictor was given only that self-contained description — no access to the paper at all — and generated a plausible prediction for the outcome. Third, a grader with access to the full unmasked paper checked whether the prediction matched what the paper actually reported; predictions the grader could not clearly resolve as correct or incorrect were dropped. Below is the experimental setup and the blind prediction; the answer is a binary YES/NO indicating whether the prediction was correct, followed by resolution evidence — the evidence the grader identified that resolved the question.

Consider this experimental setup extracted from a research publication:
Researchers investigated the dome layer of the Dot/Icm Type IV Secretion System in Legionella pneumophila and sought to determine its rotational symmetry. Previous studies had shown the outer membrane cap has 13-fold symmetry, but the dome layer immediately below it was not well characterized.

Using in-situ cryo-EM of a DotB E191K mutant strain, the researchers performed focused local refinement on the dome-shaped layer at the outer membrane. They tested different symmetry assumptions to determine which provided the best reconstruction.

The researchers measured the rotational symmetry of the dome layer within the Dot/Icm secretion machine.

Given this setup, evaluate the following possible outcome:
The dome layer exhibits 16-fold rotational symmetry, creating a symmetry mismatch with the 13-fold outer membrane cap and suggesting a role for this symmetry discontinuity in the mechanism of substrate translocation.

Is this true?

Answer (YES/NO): YES